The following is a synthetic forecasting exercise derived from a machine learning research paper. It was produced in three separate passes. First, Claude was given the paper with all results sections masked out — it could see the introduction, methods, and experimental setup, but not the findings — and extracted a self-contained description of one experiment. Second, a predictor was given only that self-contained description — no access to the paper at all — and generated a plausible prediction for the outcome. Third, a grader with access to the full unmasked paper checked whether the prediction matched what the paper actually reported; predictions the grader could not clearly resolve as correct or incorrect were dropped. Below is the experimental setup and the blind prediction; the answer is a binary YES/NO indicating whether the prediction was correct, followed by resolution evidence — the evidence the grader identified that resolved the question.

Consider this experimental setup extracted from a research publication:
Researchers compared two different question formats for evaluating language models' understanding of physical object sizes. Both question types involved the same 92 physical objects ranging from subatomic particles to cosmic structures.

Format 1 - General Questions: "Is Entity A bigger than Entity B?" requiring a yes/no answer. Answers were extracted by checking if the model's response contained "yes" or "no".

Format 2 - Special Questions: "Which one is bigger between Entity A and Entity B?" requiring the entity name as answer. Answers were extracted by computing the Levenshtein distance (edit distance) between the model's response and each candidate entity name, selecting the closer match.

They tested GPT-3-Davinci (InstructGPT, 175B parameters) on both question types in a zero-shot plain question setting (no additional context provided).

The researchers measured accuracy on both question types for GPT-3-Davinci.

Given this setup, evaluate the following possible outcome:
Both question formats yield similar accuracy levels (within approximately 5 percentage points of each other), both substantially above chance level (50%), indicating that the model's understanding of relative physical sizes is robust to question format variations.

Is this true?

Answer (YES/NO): NO